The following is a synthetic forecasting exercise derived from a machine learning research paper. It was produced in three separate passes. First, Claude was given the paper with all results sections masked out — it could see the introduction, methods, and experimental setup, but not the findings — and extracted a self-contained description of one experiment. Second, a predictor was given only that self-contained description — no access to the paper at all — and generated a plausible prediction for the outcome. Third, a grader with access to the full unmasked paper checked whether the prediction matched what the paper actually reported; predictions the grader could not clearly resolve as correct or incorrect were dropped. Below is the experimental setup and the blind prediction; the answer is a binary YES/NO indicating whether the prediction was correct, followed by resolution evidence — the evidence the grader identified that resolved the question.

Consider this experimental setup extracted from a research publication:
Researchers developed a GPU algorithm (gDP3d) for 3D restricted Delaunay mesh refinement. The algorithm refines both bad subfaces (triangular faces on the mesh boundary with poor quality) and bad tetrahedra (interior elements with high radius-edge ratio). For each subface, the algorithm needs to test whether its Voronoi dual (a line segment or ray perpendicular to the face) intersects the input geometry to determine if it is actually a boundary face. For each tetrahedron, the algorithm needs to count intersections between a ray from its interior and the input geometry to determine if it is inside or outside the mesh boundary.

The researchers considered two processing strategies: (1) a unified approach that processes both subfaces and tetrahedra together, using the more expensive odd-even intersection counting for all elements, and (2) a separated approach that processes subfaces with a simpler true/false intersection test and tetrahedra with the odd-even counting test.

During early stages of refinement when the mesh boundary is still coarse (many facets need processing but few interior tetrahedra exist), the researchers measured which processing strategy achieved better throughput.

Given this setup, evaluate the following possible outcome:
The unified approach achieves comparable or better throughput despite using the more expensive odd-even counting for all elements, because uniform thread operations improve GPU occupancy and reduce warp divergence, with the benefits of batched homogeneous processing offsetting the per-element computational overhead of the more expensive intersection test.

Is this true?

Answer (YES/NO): NO